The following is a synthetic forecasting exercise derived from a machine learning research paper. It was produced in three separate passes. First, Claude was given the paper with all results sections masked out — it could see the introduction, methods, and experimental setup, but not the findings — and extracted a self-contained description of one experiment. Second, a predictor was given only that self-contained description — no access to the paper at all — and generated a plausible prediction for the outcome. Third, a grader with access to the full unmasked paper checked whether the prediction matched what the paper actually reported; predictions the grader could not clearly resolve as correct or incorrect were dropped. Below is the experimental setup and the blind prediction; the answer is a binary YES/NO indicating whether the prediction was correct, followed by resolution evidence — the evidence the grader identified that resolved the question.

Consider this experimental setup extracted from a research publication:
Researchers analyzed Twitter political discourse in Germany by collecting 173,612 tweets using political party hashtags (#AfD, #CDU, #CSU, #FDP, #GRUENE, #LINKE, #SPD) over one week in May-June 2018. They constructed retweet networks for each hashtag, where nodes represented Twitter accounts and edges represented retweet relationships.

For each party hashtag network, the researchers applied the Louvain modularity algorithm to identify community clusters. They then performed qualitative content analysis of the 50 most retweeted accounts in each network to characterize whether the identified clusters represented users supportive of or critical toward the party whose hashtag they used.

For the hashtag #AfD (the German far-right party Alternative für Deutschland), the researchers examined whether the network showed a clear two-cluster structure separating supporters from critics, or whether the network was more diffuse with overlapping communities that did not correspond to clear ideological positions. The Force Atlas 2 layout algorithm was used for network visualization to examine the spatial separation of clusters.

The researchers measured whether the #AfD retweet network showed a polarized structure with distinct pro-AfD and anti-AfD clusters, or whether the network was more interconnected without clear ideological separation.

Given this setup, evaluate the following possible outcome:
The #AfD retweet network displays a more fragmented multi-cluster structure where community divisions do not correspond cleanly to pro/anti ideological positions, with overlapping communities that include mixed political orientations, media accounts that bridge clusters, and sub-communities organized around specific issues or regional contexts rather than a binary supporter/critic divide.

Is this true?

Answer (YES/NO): NO